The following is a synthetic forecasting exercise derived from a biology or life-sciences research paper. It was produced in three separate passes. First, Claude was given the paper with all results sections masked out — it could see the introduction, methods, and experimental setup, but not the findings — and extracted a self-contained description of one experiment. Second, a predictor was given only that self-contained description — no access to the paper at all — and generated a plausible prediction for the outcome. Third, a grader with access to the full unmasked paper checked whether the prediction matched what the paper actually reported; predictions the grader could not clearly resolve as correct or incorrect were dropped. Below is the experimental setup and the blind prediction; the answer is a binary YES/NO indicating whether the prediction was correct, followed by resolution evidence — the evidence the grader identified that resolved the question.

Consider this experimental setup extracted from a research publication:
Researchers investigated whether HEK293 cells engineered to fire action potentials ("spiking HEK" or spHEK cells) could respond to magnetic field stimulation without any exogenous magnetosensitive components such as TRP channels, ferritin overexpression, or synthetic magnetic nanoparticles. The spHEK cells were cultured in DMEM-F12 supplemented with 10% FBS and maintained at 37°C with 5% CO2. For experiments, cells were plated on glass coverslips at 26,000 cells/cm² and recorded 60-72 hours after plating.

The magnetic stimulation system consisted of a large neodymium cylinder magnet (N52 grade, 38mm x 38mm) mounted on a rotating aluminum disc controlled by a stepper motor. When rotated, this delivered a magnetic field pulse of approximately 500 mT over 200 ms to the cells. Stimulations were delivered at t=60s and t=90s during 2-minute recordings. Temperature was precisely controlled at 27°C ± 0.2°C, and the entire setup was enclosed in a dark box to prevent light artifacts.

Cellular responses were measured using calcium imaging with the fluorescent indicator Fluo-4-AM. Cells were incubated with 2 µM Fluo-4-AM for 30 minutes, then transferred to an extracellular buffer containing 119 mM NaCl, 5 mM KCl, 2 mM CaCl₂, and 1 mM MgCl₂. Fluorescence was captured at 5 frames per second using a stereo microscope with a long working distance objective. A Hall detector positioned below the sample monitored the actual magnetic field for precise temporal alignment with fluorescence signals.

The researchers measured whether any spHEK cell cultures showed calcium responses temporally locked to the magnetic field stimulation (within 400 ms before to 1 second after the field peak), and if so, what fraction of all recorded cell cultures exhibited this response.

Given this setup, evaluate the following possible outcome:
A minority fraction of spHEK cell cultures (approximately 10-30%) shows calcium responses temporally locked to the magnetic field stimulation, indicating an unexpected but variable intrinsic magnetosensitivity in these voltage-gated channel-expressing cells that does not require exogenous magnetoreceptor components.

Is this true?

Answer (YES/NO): NO